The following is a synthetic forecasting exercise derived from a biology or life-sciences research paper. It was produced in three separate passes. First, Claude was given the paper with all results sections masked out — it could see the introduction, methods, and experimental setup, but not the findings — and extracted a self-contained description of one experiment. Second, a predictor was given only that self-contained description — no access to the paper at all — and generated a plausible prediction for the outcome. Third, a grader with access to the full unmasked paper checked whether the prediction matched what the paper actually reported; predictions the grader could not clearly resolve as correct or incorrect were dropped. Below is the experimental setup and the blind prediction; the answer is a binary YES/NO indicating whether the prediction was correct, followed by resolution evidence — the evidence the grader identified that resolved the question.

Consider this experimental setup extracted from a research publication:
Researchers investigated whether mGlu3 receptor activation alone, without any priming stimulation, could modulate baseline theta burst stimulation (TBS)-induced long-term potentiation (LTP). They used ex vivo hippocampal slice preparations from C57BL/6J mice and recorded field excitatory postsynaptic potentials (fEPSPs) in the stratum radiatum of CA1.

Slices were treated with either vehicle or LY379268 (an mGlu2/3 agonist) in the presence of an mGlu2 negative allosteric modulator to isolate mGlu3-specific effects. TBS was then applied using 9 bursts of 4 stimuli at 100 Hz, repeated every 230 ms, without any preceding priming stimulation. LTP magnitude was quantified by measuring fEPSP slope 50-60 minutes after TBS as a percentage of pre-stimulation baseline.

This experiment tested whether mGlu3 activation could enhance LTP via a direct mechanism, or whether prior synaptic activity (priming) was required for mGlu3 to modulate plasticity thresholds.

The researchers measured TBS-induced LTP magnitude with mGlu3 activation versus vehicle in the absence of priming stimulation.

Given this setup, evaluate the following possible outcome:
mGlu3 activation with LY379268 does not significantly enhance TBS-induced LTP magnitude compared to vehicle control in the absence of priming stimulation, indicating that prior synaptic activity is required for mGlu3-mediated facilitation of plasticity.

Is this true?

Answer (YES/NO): NO